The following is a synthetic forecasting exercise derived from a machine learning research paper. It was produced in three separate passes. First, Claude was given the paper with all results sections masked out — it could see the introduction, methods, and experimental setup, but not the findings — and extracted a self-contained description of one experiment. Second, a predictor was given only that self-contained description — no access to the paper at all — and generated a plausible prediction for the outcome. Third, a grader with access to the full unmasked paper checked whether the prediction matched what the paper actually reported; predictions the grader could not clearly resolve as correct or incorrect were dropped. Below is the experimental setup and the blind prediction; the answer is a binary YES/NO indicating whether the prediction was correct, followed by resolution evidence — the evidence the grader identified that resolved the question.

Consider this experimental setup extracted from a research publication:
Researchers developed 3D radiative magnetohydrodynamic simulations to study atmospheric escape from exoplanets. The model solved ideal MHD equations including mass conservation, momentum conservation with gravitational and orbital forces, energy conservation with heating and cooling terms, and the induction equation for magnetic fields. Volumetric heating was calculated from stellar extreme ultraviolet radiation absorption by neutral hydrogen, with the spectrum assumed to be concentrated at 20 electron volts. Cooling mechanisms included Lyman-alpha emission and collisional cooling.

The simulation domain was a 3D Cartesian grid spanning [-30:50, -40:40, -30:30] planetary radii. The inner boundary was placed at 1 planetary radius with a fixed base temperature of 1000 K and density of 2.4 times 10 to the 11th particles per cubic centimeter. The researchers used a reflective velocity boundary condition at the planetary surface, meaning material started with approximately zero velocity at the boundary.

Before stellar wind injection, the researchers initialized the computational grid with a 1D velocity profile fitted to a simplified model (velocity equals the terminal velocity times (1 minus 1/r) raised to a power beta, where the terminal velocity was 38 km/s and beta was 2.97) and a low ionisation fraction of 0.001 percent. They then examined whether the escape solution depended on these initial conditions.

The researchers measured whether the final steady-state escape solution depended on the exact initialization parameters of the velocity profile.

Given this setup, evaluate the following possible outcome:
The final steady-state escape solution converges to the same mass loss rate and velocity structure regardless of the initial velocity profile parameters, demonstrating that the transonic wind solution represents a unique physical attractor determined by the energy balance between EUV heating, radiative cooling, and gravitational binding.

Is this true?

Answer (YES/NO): YES